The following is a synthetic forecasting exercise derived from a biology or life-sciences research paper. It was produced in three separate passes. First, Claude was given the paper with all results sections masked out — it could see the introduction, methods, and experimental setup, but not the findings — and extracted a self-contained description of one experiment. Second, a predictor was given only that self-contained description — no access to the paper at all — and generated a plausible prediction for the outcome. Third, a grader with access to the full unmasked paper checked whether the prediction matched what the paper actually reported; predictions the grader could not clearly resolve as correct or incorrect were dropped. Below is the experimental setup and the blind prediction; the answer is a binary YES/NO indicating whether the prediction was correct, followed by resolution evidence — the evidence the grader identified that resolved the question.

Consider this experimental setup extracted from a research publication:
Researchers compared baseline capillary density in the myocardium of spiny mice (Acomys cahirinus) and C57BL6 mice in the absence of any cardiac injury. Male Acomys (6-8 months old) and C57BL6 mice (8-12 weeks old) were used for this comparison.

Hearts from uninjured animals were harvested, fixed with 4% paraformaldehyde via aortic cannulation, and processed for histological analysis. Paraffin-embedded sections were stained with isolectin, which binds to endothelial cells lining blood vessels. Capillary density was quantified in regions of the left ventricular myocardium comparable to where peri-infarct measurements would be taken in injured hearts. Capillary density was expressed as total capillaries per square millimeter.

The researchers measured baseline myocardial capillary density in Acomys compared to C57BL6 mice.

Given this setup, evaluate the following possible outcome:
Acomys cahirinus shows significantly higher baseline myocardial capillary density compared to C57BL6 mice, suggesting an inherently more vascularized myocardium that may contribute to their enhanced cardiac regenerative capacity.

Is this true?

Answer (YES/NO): NO